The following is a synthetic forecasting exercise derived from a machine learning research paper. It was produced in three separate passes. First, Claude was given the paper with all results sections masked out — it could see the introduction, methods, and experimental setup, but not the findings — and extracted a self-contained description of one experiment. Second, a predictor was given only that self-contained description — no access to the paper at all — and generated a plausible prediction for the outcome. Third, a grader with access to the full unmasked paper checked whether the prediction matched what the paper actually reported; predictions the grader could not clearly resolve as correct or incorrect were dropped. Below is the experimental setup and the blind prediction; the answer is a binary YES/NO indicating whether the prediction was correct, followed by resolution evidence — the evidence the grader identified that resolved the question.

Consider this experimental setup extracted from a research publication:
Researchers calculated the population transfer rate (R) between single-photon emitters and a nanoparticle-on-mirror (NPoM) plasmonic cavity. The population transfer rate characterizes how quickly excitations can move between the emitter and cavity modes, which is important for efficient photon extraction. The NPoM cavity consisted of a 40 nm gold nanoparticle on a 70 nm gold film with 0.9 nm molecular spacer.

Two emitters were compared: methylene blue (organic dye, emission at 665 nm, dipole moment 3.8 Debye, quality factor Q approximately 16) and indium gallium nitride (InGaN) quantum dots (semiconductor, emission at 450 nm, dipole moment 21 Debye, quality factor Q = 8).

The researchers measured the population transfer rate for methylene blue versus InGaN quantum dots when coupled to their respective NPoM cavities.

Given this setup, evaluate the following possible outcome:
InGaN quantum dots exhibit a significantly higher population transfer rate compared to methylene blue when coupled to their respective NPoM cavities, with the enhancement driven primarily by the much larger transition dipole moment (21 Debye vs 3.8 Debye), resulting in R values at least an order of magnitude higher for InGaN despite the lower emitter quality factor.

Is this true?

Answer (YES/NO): NO